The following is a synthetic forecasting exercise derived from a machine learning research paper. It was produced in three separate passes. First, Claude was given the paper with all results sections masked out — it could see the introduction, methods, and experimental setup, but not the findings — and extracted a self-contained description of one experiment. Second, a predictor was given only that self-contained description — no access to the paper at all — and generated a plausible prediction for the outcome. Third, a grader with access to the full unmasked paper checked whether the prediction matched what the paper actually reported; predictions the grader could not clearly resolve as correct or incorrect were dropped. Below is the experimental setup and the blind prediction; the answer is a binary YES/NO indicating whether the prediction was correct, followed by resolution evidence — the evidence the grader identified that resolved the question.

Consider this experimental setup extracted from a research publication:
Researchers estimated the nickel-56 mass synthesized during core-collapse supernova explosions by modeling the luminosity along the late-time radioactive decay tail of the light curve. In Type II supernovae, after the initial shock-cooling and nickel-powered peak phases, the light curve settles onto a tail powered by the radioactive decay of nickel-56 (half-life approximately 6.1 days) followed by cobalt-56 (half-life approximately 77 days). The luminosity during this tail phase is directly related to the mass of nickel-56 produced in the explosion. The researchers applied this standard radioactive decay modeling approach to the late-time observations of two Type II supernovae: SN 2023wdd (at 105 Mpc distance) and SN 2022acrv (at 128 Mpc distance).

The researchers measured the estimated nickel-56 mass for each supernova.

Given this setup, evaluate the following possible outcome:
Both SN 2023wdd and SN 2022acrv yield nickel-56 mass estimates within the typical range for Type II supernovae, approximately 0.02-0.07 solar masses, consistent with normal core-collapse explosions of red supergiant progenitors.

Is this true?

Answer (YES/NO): YES